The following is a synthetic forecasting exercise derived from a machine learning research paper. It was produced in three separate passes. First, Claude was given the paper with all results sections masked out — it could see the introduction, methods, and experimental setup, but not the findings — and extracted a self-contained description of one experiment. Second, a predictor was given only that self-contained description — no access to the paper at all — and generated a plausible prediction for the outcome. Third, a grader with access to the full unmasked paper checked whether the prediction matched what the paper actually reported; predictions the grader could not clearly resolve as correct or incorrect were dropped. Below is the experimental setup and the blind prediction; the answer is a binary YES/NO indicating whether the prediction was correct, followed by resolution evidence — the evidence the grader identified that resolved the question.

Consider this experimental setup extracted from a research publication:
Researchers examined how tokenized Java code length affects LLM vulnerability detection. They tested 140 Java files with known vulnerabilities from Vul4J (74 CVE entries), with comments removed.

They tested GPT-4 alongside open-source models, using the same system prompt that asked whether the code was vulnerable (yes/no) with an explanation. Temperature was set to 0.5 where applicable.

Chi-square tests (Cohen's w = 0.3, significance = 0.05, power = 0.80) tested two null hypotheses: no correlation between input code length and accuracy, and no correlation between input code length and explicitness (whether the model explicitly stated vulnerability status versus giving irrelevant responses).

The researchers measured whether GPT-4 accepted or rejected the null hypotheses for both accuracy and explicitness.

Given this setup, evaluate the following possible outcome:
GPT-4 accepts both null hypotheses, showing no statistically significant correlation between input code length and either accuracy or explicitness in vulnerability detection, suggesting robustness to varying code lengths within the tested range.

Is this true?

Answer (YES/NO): YES